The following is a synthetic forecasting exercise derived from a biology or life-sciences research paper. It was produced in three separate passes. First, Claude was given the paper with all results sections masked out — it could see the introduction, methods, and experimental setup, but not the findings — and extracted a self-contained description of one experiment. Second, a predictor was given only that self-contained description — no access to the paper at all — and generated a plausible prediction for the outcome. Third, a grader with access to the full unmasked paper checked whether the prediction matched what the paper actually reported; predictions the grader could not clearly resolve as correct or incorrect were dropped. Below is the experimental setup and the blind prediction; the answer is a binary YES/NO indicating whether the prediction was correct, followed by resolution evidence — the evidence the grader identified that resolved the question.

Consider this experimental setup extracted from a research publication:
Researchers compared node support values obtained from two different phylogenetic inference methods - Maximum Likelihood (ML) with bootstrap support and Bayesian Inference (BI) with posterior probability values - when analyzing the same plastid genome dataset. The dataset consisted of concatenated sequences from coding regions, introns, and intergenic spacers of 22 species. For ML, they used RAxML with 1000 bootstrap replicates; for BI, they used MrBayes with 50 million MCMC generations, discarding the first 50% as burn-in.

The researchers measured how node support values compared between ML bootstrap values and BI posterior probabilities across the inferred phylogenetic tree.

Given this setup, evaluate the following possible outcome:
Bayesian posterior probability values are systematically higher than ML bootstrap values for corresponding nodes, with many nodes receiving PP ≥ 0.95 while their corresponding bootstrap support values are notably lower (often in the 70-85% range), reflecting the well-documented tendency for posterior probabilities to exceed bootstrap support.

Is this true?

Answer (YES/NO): YES